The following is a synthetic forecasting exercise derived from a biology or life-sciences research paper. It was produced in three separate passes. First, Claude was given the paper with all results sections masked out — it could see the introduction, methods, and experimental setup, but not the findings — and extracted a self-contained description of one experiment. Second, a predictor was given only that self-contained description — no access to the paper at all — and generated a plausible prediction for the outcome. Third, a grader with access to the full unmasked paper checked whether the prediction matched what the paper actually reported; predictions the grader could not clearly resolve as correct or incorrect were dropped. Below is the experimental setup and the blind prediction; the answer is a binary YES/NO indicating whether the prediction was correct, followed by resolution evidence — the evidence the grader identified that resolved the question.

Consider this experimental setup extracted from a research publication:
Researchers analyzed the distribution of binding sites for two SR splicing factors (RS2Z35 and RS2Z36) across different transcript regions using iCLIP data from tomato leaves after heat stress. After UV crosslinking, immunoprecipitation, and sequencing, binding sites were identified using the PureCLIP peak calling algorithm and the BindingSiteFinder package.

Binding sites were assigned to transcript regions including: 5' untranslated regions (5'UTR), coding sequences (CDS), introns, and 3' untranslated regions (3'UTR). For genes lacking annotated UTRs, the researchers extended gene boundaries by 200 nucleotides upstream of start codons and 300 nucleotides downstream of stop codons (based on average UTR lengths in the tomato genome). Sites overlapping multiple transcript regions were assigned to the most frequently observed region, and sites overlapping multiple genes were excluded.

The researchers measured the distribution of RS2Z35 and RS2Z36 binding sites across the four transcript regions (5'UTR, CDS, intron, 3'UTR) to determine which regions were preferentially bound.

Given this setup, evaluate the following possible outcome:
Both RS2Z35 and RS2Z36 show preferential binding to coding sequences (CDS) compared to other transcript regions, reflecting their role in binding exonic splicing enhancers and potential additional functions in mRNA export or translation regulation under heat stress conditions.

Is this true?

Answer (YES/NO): YES